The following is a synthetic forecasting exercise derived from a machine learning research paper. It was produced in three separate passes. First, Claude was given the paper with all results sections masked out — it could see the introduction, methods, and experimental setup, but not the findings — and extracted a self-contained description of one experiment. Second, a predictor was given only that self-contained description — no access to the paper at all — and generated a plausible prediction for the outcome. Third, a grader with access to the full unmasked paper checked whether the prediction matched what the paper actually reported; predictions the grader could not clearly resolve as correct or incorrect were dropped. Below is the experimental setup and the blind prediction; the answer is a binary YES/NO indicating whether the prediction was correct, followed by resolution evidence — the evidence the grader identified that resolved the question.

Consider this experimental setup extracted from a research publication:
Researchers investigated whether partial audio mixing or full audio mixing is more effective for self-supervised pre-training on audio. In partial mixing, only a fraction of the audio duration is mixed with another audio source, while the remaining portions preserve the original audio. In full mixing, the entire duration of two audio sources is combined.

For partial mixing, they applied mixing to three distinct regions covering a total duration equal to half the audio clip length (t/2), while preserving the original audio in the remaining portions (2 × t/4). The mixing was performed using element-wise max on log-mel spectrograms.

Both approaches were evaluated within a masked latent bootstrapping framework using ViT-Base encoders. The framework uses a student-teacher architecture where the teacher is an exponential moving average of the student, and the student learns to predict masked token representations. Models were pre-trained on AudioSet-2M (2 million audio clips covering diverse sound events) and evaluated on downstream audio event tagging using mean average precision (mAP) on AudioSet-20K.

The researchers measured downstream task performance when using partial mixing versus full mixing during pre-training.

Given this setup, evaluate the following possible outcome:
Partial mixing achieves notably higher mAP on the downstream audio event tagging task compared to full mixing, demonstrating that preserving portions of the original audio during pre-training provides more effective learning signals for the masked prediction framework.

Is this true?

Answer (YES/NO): NO